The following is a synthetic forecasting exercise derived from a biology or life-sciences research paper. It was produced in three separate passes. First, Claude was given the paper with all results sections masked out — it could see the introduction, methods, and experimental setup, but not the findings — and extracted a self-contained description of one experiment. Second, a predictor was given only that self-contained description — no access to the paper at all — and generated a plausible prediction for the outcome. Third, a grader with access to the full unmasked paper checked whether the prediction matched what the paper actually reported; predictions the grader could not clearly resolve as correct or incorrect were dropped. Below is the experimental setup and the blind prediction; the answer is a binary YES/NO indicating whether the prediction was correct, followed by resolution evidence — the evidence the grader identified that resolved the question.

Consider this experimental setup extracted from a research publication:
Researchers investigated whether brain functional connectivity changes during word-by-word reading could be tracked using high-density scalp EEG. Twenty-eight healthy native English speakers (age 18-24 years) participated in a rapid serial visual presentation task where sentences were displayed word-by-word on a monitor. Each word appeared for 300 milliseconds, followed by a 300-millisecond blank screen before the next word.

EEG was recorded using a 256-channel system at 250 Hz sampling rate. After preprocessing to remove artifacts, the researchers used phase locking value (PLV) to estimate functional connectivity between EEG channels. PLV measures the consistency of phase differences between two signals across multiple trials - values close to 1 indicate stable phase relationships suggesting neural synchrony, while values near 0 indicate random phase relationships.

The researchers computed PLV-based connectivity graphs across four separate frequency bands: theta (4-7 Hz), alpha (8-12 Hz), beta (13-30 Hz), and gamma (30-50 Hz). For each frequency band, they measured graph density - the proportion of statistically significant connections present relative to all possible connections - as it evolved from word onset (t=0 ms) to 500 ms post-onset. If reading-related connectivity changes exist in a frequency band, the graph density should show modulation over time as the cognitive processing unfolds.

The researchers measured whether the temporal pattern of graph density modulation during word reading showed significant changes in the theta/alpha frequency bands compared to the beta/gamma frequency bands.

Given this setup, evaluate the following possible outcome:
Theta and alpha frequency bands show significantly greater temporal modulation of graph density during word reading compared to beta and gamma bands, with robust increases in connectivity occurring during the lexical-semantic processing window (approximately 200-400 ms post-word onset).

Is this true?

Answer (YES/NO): NO